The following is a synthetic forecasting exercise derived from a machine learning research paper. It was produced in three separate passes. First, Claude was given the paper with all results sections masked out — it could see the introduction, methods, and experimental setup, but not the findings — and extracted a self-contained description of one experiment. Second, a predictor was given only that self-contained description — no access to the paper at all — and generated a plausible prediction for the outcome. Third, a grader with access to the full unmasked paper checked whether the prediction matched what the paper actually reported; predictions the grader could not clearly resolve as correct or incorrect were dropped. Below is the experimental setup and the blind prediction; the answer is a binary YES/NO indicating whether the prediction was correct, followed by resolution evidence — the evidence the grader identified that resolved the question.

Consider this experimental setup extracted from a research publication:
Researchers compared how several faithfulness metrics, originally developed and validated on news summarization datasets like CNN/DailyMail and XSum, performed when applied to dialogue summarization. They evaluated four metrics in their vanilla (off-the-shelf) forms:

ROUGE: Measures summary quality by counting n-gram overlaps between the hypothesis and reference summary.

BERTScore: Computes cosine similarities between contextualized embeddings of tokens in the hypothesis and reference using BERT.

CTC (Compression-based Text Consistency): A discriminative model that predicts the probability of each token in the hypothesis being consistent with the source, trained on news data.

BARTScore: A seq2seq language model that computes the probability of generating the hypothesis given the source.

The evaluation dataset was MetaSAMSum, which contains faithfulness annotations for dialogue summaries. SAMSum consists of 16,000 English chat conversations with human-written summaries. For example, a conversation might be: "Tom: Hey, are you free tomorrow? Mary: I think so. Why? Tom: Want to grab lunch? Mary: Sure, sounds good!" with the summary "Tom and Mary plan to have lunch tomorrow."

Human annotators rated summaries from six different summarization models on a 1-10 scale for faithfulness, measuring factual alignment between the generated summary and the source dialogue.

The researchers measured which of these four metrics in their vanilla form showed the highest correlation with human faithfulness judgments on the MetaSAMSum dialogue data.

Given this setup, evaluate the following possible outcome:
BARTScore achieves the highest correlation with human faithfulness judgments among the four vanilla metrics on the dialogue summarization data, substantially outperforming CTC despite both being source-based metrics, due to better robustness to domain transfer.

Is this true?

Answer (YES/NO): NO